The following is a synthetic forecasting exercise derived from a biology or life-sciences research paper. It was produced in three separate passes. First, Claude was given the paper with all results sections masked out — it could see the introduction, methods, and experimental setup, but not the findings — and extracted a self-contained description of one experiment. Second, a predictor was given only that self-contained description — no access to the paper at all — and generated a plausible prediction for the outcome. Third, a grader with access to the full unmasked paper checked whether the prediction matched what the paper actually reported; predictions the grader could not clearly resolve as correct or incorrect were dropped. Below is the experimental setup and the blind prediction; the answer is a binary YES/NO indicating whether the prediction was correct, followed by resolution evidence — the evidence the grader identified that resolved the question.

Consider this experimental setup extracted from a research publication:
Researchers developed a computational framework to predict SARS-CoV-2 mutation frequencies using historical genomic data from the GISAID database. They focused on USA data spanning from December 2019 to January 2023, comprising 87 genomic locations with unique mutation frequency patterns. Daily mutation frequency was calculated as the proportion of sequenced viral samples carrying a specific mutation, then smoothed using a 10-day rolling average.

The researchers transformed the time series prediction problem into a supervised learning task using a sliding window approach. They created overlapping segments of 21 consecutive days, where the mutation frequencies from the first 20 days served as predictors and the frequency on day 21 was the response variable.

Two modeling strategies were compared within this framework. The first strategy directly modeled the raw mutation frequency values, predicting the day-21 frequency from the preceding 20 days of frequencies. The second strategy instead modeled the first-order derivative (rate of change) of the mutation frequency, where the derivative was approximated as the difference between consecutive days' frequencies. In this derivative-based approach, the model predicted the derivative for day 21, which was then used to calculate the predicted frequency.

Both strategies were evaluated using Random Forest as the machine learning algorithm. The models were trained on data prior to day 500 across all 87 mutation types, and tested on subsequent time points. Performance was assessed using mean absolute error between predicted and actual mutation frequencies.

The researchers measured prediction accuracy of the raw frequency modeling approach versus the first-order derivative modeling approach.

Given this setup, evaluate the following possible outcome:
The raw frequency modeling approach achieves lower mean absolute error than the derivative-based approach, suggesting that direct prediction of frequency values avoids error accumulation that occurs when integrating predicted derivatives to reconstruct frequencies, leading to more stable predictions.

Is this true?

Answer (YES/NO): NO